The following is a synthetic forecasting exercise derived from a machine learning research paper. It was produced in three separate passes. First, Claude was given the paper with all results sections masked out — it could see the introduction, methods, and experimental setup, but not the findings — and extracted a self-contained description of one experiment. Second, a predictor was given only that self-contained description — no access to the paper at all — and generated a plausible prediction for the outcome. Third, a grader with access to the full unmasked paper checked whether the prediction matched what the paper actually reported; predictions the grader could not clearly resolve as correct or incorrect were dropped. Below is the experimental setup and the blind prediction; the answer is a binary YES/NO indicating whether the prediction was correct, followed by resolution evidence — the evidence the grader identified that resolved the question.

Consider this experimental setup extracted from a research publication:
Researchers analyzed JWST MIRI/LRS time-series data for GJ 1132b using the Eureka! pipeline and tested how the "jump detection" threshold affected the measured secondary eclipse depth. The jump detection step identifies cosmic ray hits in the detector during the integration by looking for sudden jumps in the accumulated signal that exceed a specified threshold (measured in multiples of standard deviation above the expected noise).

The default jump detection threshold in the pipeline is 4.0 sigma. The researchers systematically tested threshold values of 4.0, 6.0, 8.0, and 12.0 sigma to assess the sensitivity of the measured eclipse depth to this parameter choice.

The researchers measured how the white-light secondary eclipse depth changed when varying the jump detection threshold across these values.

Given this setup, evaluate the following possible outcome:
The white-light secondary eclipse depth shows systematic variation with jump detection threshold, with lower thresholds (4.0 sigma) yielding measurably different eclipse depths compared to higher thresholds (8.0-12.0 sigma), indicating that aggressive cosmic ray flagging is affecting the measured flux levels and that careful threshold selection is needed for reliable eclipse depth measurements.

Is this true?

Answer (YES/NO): NO